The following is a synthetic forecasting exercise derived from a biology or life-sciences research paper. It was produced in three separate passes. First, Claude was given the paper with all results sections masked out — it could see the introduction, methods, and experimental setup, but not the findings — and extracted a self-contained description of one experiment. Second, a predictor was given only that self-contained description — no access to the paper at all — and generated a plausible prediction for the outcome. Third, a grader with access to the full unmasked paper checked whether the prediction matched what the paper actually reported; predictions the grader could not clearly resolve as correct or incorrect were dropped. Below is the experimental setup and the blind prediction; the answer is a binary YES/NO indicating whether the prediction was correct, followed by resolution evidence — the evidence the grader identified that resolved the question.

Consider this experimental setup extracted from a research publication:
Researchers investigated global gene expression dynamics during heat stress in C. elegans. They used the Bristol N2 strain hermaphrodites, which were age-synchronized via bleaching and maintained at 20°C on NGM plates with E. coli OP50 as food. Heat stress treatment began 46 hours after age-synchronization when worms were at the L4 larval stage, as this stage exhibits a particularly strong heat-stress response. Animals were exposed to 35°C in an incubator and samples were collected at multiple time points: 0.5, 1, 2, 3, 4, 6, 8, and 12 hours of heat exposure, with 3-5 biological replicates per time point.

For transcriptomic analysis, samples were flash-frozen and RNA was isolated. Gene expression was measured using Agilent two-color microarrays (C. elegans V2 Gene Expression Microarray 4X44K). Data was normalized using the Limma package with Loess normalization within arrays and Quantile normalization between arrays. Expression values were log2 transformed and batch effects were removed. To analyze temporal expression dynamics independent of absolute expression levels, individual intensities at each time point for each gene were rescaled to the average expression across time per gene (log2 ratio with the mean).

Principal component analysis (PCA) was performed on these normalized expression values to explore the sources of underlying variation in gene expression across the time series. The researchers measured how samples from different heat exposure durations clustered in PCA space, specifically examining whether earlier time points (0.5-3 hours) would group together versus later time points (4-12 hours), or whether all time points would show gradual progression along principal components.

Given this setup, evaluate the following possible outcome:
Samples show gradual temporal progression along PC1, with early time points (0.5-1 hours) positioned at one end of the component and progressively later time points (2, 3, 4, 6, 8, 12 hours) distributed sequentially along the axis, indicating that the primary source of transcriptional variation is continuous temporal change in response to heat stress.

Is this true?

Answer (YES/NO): YES